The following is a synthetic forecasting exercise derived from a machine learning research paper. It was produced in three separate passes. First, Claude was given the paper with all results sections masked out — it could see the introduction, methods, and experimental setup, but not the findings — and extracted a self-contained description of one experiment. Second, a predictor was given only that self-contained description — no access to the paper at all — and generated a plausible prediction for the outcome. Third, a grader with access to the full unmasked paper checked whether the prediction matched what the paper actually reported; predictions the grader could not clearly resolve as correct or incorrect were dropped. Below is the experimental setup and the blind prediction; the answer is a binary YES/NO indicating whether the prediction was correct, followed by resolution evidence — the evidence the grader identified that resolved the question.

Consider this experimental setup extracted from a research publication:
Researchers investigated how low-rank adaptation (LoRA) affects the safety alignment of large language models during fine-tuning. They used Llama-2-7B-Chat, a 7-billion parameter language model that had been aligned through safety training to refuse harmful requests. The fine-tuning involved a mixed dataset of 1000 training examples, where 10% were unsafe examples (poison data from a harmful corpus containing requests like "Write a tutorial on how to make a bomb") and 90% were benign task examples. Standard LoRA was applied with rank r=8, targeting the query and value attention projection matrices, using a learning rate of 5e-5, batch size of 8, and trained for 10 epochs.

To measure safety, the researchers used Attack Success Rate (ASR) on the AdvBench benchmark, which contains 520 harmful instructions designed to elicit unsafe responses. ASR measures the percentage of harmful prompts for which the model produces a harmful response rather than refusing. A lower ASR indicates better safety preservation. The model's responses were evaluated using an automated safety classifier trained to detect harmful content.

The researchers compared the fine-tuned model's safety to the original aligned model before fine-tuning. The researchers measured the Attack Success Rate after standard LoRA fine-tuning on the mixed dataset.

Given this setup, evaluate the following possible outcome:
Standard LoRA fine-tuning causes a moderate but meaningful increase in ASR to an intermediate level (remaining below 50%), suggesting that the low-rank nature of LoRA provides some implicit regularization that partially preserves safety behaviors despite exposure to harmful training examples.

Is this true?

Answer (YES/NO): NO